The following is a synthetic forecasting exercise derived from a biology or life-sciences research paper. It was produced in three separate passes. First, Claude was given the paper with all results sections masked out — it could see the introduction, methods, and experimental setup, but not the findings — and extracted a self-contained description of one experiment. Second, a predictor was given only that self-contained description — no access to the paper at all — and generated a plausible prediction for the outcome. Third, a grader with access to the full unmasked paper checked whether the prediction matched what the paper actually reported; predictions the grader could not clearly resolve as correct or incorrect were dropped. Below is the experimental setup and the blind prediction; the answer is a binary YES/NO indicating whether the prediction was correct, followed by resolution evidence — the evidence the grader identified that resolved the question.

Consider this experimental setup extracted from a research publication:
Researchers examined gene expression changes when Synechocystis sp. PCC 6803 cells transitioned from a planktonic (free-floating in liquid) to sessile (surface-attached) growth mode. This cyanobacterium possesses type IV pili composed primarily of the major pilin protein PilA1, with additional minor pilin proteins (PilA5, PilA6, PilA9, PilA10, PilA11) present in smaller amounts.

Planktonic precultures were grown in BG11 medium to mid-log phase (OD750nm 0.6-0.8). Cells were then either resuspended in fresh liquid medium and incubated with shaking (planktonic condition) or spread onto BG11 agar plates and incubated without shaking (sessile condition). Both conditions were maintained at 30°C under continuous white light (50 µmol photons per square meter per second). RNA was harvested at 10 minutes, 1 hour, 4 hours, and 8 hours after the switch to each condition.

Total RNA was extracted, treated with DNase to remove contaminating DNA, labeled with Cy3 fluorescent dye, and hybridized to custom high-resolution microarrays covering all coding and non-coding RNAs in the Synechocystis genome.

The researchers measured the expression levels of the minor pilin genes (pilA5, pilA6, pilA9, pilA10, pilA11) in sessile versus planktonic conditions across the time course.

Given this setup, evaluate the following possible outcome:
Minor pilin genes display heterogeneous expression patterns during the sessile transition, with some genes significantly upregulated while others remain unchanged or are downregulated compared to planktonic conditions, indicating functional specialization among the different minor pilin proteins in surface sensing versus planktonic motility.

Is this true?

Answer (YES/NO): YES